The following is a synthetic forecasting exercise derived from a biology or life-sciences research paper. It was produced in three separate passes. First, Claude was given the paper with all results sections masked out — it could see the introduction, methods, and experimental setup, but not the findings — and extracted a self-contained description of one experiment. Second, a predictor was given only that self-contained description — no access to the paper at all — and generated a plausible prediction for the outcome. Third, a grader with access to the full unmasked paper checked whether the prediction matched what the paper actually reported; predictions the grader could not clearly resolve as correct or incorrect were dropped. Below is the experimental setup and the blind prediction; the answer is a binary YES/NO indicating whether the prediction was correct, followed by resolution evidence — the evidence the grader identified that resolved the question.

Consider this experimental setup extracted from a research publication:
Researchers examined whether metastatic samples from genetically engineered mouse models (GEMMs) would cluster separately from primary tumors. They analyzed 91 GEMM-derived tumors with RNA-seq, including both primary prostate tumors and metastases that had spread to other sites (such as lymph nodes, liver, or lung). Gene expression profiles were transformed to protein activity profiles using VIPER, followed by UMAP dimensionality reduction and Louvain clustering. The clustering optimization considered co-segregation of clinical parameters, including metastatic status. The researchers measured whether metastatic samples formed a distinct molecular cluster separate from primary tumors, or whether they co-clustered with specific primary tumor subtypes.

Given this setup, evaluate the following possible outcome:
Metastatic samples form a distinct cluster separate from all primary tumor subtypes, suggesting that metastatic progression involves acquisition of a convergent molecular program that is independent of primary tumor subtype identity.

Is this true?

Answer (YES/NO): NO